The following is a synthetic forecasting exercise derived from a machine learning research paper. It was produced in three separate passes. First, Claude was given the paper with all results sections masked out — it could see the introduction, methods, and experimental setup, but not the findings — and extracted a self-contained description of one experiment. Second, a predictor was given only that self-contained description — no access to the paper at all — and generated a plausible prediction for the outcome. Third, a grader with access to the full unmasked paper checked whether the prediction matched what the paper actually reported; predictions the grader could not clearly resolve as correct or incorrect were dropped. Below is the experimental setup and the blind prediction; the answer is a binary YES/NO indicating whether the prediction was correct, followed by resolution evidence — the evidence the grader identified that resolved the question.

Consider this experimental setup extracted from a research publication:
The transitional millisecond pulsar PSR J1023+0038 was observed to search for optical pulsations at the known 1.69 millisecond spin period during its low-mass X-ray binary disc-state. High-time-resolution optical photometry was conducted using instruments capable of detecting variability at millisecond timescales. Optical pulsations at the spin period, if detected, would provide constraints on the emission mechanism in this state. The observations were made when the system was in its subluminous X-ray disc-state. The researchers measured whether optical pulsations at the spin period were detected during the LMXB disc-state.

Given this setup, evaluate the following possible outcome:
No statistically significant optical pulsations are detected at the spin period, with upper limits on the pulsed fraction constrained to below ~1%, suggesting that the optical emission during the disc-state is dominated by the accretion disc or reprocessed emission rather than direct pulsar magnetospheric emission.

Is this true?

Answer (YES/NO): NO